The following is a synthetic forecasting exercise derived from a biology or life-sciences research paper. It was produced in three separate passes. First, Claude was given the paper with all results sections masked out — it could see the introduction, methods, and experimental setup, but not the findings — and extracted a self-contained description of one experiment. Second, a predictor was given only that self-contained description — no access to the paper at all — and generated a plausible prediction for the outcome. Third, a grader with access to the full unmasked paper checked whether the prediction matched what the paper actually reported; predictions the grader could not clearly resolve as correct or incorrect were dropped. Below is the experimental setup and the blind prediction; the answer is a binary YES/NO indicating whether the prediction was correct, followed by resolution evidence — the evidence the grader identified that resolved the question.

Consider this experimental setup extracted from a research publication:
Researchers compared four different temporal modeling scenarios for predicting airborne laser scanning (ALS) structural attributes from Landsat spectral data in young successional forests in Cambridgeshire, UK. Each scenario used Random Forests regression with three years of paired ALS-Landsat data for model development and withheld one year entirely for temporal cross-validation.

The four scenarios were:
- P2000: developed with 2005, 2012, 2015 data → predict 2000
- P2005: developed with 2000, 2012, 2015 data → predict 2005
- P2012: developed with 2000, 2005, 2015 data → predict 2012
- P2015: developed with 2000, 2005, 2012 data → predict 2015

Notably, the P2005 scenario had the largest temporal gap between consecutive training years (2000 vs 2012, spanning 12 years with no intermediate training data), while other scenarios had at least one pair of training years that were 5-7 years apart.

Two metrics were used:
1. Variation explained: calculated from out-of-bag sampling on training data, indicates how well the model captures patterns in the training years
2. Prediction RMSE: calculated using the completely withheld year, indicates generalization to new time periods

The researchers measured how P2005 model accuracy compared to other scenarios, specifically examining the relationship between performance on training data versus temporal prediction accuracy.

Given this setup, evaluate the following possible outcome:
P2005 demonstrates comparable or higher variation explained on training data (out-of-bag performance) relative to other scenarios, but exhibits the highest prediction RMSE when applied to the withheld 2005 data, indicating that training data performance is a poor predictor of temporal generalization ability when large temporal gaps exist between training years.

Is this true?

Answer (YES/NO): YES